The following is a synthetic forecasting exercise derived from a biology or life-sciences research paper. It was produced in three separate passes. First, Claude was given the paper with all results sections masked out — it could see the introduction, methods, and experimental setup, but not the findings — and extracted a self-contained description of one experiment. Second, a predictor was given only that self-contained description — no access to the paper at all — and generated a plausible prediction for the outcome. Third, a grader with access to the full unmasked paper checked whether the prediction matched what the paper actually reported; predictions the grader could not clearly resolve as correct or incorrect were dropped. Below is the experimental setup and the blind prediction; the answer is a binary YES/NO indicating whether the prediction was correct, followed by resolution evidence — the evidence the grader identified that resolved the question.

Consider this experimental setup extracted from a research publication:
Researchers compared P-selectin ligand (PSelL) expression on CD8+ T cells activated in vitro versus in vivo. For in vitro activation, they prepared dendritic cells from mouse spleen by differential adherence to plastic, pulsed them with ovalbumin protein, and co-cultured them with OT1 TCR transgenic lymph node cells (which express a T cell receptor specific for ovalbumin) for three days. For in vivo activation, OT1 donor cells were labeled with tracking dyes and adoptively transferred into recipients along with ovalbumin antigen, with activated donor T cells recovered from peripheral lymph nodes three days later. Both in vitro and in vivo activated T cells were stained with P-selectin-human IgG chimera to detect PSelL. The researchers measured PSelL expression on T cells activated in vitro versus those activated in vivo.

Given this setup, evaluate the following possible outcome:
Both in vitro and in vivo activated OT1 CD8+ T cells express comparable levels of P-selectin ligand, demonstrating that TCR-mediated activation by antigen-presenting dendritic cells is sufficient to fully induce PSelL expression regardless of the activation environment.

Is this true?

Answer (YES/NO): NO